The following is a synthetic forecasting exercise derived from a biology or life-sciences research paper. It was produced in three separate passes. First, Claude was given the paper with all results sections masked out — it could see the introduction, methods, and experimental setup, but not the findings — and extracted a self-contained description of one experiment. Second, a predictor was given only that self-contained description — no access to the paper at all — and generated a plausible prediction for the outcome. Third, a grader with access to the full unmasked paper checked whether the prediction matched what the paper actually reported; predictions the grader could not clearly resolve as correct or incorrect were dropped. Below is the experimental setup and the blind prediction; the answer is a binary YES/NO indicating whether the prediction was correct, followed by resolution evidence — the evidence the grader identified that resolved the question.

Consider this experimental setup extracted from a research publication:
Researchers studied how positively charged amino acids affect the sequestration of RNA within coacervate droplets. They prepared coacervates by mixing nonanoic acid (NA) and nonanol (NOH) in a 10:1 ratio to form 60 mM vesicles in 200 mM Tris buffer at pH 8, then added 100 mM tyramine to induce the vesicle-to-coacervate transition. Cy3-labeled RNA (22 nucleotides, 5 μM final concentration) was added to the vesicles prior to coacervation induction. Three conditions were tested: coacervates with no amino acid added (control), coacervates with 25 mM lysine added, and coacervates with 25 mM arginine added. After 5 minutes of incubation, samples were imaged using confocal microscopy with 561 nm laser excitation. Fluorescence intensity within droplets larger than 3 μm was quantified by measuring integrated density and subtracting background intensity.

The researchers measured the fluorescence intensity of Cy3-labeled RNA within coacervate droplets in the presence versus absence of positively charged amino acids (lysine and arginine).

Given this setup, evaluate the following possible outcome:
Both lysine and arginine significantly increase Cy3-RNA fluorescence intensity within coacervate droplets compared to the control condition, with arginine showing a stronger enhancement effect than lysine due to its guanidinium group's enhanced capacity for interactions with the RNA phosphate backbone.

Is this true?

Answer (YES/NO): NO